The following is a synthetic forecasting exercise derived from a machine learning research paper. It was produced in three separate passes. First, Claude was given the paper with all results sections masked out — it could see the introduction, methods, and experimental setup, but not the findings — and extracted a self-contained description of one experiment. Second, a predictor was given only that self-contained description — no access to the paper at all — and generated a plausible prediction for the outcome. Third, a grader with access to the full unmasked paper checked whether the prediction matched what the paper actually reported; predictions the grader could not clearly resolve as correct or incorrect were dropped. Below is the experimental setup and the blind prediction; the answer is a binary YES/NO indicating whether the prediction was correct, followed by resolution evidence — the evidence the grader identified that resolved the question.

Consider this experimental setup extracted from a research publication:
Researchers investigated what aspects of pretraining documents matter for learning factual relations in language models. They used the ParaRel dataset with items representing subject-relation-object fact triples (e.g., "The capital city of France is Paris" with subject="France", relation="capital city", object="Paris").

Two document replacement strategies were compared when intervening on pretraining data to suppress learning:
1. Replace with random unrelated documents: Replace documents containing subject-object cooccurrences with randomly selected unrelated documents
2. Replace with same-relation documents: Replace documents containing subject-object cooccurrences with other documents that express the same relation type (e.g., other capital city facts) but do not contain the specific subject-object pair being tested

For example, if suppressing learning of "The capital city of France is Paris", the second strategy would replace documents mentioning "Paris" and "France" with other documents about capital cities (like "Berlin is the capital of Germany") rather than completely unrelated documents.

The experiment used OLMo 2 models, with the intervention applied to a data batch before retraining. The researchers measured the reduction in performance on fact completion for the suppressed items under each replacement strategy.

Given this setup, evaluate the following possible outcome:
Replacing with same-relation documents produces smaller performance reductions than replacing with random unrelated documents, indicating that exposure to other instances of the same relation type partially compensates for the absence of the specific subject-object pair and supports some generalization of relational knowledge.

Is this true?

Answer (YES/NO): NO